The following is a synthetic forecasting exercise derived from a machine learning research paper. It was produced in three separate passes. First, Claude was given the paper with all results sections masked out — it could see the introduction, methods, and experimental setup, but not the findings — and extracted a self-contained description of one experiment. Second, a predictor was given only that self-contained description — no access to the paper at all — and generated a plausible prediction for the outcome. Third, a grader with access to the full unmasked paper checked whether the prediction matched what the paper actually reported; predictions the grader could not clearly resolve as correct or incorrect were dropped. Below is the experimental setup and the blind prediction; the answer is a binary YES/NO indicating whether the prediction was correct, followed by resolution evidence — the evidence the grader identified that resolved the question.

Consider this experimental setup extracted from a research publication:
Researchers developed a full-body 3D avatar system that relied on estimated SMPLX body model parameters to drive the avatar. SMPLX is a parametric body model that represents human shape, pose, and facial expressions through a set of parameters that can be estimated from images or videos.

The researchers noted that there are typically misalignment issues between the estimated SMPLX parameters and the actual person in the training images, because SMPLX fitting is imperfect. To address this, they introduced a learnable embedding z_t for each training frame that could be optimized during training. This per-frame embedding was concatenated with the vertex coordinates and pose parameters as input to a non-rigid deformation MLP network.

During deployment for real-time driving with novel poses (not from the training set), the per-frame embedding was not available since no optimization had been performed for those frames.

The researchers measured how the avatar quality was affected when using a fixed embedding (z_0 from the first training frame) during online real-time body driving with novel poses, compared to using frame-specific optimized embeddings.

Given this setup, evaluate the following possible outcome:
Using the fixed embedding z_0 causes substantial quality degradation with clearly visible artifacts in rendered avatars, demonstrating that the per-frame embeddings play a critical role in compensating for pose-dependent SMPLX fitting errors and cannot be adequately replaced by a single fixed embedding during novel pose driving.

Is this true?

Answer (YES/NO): NO